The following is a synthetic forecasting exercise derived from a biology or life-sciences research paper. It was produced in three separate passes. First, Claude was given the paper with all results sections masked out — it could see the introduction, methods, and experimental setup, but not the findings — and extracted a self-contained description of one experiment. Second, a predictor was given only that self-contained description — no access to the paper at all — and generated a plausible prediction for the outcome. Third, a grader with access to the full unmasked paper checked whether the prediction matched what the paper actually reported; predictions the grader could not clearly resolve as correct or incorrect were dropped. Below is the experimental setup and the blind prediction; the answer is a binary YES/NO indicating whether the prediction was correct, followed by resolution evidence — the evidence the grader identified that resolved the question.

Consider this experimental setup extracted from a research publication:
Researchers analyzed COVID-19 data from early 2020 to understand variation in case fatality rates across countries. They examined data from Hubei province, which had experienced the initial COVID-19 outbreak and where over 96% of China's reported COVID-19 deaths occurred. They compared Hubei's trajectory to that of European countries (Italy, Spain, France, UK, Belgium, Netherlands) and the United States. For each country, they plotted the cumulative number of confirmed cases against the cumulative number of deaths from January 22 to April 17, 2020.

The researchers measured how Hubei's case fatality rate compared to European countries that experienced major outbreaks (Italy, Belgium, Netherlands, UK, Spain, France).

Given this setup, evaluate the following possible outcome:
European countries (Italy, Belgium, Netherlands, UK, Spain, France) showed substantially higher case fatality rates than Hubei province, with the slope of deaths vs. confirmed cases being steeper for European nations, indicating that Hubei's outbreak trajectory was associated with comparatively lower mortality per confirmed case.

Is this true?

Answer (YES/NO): YES